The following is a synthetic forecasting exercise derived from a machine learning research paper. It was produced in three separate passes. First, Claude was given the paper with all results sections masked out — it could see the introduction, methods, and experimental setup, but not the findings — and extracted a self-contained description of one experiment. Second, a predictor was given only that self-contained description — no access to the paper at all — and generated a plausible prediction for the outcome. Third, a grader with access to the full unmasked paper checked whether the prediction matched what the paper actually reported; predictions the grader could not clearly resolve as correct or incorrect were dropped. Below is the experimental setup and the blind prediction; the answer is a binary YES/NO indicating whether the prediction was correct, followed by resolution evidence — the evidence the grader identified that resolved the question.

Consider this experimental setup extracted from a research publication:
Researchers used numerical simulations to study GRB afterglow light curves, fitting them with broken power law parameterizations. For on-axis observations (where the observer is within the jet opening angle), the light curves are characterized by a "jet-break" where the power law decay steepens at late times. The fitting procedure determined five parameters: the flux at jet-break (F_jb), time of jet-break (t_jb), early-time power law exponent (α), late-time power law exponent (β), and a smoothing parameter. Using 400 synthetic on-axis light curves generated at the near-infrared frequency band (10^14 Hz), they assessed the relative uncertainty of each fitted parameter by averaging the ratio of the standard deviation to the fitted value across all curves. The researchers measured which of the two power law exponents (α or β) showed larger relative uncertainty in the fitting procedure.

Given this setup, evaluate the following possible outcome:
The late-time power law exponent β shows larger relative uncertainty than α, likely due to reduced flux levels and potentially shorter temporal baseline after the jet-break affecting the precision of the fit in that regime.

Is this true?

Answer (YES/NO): NO